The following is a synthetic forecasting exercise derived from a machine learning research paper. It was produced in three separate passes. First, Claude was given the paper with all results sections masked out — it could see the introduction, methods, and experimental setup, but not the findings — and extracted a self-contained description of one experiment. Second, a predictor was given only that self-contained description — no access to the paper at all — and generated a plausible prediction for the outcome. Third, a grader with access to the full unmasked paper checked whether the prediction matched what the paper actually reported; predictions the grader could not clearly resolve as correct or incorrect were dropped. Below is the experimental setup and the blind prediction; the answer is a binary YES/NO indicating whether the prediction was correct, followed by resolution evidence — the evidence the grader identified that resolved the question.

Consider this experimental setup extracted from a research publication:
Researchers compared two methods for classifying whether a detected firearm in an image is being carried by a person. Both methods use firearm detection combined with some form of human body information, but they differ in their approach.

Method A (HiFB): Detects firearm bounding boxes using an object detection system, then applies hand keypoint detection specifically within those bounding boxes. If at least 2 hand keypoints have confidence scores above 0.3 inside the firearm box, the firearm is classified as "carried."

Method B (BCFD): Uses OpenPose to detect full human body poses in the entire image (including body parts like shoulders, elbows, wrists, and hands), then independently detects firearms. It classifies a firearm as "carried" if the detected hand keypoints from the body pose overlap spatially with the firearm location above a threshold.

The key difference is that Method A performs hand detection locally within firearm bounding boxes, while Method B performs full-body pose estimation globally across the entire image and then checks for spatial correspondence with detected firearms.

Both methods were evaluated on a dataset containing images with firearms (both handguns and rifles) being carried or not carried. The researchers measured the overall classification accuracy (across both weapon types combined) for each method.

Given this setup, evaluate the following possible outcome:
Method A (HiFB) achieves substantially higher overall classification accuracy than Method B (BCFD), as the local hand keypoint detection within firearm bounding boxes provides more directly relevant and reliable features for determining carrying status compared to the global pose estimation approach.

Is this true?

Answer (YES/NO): NO